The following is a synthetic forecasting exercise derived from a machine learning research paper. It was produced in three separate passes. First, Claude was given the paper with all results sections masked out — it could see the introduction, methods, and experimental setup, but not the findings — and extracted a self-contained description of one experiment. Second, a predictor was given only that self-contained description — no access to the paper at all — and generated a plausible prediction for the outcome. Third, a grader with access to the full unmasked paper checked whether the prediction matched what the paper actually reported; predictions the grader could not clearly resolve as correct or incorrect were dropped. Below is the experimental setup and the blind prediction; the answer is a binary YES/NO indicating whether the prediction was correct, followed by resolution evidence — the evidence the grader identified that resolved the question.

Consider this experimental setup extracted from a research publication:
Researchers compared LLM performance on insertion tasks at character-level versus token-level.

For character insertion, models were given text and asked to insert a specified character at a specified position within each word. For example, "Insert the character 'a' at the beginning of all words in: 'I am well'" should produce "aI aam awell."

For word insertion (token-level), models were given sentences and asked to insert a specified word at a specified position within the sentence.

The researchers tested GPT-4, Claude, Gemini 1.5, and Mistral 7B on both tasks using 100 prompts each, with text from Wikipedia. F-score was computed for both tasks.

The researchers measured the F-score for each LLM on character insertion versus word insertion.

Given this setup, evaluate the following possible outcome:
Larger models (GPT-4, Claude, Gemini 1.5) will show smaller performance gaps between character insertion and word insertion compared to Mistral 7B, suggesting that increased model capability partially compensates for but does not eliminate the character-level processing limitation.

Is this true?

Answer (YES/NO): NO